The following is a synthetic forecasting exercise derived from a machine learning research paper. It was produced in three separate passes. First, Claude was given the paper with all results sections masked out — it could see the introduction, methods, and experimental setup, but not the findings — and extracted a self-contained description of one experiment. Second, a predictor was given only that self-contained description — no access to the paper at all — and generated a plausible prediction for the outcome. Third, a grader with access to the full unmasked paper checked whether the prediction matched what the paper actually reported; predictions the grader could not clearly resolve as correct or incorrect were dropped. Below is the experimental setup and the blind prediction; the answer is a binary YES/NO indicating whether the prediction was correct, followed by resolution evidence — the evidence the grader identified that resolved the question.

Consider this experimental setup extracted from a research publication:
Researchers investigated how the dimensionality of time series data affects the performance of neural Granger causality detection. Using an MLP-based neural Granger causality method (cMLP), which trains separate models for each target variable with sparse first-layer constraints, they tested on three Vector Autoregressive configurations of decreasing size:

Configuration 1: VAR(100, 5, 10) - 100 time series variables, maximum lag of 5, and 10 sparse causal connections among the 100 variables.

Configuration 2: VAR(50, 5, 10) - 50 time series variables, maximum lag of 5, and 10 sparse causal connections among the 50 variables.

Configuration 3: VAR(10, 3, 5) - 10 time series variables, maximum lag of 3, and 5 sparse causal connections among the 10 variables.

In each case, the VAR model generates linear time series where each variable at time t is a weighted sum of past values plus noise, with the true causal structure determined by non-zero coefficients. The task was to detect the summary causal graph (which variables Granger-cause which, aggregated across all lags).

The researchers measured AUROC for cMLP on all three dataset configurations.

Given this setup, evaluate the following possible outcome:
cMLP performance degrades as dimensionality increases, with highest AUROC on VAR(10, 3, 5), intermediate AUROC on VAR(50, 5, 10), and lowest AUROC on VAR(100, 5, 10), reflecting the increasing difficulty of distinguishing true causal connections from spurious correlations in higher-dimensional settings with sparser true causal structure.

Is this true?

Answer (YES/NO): YES